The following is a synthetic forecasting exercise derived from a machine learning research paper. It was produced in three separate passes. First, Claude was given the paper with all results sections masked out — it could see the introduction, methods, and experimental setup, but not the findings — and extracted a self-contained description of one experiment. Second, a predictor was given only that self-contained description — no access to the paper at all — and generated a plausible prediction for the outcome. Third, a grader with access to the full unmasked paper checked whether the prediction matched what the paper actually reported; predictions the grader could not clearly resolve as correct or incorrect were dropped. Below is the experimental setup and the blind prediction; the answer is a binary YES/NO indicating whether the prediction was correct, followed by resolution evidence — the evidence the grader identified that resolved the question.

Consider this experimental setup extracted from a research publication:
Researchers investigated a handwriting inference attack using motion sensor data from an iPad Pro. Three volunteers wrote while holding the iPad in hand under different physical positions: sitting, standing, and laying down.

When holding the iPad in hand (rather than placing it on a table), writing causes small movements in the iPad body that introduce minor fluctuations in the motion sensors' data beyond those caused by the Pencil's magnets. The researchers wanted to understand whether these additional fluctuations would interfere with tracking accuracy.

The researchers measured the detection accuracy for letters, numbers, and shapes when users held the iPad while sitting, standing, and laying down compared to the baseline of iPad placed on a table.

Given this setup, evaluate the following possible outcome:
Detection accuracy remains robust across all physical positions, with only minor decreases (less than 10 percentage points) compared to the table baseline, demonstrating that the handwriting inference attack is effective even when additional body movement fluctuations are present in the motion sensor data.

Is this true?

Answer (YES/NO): YES